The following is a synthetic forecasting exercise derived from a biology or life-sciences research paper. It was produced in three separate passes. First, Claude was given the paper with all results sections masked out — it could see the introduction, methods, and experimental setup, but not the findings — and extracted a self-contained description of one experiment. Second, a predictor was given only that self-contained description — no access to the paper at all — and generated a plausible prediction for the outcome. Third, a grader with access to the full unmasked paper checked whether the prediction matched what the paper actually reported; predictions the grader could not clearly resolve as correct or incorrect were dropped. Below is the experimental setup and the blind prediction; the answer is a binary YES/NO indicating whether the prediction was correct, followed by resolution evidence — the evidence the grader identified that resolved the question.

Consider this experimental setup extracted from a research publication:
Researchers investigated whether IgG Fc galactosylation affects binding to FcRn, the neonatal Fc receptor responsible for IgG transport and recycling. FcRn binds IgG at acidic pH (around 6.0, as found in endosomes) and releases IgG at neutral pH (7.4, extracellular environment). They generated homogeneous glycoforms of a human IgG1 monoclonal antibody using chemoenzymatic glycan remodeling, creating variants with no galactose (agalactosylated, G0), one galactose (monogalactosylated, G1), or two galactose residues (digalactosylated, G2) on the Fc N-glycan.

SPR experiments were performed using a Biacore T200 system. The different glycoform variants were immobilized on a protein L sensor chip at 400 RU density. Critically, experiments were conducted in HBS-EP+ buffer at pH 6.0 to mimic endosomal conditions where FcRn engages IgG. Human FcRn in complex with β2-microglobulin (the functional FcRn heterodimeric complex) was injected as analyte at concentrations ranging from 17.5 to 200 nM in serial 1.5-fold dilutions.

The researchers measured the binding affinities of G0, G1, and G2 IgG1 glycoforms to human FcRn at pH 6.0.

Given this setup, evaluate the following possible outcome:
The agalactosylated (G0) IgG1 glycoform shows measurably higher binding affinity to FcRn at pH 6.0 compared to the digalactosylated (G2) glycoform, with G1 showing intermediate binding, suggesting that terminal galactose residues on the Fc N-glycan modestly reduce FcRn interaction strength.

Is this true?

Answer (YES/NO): NO